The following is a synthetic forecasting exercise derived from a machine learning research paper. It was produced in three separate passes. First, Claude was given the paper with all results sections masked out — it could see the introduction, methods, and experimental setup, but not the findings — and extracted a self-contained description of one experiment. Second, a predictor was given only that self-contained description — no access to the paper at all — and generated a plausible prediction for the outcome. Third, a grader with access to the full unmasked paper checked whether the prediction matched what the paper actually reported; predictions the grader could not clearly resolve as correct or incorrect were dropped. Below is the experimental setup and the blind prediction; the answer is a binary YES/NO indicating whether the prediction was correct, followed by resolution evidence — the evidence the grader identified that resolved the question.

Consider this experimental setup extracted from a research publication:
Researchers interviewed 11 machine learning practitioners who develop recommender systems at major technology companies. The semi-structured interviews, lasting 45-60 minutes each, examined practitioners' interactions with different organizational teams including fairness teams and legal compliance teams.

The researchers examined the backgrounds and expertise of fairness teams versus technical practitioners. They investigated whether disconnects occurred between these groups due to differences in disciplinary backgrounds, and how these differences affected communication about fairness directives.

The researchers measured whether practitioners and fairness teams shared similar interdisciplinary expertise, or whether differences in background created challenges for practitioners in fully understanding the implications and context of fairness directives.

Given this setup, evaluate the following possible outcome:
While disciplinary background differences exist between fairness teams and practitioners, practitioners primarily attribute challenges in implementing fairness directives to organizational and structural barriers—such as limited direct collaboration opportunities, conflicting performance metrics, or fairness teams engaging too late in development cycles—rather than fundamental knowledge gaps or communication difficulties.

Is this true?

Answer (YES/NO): NO